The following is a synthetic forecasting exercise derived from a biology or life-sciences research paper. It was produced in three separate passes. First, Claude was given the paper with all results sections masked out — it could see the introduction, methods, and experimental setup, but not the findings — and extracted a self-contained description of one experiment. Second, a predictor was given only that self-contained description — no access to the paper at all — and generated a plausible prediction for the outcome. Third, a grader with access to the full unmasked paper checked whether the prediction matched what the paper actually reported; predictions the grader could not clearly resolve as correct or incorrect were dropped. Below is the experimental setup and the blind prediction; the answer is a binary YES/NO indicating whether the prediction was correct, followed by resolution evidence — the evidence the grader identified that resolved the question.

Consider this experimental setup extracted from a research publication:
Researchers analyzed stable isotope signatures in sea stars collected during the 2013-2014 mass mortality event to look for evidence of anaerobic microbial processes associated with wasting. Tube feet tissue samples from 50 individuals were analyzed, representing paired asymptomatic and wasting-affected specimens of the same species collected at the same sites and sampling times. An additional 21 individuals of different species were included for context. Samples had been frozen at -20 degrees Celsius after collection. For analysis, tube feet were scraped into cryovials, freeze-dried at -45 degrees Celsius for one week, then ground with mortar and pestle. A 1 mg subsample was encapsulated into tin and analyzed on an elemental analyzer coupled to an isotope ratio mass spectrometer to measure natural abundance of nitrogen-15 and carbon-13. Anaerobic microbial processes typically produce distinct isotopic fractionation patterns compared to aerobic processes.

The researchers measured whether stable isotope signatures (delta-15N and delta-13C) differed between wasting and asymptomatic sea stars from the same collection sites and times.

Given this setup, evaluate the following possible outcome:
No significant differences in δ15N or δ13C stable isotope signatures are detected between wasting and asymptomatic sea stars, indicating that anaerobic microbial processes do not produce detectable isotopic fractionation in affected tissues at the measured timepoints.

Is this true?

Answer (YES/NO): NO